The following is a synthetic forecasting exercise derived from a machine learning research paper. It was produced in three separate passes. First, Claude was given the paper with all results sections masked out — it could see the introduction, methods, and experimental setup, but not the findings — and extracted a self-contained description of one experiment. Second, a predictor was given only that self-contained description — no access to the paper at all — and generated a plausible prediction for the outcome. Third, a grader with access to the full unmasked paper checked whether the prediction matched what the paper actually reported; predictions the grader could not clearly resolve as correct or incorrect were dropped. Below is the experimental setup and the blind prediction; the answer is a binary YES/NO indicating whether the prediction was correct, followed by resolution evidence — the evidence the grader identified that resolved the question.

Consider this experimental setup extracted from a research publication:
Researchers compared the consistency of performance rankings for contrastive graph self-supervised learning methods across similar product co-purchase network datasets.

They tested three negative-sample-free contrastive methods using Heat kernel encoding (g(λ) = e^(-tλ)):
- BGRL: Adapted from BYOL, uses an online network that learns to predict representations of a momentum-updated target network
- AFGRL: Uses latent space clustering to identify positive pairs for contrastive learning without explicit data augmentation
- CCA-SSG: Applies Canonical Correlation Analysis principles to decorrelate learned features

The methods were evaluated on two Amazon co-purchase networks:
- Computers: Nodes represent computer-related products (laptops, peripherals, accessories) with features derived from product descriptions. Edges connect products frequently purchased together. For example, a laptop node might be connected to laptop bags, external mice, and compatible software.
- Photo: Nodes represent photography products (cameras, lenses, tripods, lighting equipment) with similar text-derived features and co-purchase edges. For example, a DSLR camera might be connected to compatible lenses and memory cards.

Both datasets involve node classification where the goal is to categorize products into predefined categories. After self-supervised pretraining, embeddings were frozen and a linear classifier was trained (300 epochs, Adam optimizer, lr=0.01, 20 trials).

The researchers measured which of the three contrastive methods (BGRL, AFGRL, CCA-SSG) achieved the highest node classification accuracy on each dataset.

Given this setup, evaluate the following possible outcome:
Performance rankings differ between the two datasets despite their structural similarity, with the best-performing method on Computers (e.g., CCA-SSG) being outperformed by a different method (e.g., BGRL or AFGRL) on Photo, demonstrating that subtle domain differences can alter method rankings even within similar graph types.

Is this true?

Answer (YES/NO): NO